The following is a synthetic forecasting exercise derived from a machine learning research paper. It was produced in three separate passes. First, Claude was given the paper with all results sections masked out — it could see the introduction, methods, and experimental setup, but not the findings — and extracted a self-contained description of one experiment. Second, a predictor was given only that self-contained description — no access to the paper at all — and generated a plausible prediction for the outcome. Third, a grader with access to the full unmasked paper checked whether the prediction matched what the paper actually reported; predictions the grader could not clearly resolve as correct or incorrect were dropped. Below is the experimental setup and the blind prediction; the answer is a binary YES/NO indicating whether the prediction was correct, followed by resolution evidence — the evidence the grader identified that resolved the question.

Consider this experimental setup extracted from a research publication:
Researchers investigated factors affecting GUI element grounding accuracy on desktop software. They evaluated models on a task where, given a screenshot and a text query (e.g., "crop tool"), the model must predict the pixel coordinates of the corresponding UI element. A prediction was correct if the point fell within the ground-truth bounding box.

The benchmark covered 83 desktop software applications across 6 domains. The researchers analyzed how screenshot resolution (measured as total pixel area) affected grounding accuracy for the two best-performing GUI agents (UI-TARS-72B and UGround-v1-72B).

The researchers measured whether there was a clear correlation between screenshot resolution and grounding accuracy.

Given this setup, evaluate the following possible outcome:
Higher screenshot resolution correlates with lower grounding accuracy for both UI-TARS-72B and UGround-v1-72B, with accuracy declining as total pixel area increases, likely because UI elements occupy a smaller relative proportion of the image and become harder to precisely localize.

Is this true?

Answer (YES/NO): NO